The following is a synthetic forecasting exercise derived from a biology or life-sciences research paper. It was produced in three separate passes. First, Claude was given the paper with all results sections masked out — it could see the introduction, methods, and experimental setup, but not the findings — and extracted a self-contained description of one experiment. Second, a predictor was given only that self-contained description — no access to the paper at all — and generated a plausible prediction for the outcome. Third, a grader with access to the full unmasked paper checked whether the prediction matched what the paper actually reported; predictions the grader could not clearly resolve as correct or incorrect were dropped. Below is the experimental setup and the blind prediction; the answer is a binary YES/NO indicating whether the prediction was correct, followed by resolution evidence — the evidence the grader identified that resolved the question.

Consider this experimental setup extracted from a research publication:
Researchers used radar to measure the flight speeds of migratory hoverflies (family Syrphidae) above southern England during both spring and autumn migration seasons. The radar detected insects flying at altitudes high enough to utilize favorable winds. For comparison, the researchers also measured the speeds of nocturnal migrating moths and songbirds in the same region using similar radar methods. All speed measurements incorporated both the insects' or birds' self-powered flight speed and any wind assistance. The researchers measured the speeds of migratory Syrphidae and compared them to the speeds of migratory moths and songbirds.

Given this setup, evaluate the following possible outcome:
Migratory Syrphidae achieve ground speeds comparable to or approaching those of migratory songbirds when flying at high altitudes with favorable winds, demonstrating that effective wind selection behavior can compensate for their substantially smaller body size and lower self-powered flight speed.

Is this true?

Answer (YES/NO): YES